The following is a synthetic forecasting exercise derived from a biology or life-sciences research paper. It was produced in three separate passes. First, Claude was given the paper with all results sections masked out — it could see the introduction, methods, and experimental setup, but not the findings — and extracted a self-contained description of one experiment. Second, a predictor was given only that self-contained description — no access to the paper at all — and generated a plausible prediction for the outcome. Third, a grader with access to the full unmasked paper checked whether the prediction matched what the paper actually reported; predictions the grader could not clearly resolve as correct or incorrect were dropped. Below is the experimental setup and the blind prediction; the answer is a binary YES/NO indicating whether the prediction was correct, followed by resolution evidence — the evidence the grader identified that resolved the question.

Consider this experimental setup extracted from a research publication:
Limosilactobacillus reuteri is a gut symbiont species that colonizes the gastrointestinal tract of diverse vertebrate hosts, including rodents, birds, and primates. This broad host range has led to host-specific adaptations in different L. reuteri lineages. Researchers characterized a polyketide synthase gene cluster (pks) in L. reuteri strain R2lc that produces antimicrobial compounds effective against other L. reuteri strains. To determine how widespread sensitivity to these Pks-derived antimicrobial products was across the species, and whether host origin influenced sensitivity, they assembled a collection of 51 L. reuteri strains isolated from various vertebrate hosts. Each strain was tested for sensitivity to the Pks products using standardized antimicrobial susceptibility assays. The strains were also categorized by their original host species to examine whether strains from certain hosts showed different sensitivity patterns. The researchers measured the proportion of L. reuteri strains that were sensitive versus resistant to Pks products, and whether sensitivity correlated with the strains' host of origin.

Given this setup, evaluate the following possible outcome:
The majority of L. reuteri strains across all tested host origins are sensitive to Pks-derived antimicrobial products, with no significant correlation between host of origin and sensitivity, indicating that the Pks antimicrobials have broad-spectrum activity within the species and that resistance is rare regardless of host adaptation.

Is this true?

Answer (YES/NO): YES